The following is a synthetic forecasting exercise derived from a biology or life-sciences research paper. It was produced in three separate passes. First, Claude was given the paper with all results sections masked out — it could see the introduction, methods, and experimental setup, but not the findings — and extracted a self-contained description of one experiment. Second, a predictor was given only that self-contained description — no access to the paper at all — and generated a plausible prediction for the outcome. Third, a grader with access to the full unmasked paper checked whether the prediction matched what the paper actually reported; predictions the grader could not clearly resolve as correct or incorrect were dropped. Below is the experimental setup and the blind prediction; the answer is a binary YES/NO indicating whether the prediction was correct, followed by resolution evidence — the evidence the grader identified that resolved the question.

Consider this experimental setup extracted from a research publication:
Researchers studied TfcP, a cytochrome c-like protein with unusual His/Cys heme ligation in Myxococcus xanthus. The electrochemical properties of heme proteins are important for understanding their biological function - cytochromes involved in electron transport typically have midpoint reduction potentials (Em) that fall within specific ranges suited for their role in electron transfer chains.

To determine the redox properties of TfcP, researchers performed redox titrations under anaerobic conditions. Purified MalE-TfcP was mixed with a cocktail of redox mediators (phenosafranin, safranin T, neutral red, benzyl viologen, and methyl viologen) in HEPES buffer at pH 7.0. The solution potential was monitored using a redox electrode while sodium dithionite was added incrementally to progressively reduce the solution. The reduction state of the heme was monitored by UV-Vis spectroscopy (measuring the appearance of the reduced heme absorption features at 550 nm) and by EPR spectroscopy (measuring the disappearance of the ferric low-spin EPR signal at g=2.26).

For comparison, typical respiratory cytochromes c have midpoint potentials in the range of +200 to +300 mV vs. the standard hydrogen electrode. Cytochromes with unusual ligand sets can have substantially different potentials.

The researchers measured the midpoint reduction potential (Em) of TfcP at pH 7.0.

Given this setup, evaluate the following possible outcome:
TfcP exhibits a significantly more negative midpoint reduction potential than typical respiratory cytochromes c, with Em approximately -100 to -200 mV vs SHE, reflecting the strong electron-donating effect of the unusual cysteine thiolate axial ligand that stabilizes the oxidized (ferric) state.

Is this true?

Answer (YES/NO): NO